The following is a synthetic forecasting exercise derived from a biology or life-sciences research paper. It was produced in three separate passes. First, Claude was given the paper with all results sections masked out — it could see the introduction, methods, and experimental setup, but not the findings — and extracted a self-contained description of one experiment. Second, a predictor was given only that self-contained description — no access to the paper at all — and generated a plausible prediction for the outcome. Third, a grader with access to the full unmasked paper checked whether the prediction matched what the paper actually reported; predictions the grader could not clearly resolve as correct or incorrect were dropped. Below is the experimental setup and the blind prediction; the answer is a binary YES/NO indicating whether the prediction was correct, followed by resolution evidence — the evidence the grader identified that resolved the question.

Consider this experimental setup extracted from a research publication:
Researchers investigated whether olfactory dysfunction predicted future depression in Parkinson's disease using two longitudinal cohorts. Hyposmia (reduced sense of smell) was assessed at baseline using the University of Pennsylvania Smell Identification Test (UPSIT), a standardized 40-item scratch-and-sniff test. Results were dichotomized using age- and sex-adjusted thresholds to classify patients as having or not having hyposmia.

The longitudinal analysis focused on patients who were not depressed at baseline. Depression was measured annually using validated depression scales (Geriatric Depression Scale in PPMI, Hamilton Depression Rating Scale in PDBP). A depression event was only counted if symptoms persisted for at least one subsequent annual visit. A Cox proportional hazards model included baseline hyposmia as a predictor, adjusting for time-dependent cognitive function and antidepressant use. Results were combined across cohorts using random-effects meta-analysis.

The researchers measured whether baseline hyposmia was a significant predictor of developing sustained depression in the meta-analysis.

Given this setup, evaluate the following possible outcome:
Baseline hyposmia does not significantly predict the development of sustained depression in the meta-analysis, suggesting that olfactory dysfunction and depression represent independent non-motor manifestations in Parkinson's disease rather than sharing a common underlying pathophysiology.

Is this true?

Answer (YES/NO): NO